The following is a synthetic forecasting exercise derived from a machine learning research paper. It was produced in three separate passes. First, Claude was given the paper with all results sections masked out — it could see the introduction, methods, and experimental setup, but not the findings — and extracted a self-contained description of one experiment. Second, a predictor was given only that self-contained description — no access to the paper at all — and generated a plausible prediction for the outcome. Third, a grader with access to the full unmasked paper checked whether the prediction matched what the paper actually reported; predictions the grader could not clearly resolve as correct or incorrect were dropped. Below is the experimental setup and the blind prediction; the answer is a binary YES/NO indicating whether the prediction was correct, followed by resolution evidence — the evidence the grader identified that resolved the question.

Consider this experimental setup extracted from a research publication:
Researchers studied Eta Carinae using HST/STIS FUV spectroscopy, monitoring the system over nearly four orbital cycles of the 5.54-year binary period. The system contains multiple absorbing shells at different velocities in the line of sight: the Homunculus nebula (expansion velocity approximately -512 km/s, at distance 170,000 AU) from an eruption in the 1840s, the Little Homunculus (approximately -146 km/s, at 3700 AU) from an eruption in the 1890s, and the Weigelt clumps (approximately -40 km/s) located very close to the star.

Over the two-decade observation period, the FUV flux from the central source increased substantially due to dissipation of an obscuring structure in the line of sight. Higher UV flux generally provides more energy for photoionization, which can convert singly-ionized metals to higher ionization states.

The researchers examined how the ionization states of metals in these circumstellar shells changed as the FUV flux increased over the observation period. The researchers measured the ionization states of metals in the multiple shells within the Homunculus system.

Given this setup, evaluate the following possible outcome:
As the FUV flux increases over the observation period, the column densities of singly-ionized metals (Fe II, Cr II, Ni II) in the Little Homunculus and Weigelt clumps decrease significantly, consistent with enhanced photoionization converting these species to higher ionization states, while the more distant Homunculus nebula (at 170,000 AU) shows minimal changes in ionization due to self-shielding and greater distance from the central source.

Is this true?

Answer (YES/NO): NO